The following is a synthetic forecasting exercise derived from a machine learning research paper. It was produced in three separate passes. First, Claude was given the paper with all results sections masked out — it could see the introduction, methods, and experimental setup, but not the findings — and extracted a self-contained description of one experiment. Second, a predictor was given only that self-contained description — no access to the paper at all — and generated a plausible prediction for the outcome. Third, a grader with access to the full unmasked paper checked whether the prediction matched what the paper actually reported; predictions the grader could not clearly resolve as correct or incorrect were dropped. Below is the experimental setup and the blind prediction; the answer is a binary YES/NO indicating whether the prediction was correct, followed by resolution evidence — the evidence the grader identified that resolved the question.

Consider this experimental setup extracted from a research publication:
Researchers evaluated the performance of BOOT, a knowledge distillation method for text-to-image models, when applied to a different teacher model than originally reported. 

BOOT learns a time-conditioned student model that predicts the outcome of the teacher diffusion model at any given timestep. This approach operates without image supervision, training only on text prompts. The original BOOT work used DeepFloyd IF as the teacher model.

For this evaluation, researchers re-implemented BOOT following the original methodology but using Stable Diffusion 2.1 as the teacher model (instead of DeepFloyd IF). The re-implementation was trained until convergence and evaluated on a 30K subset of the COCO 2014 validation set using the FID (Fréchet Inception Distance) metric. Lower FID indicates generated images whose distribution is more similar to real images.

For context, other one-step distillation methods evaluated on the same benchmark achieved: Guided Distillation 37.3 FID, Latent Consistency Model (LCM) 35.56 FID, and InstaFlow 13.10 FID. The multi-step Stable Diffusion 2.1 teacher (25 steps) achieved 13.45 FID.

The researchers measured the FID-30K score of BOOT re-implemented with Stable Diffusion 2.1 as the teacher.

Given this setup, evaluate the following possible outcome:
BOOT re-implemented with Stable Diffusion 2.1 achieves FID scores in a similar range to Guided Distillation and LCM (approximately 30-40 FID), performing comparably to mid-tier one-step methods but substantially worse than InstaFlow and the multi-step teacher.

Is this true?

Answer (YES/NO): NO